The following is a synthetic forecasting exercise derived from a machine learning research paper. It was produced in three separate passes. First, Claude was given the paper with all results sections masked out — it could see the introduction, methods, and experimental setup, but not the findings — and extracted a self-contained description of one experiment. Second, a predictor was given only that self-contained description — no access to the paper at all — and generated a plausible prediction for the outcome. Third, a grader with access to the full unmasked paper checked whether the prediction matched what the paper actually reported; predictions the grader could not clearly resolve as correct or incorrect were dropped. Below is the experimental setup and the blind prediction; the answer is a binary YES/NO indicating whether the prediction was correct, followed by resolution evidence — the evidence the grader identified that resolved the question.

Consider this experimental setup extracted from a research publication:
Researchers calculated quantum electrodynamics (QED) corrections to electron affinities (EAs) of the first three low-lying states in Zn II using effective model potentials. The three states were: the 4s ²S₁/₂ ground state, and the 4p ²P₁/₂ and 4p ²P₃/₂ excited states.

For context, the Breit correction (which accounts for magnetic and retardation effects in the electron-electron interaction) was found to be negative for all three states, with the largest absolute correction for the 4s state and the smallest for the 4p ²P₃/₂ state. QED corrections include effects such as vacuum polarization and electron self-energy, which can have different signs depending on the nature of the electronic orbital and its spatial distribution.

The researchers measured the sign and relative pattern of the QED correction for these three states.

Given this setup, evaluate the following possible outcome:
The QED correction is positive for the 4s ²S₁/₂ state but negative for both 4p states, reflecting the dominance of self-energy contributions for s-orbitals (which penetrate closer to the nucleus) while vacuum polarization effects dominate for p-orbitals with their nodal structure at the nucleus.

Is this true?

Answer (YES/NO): NO